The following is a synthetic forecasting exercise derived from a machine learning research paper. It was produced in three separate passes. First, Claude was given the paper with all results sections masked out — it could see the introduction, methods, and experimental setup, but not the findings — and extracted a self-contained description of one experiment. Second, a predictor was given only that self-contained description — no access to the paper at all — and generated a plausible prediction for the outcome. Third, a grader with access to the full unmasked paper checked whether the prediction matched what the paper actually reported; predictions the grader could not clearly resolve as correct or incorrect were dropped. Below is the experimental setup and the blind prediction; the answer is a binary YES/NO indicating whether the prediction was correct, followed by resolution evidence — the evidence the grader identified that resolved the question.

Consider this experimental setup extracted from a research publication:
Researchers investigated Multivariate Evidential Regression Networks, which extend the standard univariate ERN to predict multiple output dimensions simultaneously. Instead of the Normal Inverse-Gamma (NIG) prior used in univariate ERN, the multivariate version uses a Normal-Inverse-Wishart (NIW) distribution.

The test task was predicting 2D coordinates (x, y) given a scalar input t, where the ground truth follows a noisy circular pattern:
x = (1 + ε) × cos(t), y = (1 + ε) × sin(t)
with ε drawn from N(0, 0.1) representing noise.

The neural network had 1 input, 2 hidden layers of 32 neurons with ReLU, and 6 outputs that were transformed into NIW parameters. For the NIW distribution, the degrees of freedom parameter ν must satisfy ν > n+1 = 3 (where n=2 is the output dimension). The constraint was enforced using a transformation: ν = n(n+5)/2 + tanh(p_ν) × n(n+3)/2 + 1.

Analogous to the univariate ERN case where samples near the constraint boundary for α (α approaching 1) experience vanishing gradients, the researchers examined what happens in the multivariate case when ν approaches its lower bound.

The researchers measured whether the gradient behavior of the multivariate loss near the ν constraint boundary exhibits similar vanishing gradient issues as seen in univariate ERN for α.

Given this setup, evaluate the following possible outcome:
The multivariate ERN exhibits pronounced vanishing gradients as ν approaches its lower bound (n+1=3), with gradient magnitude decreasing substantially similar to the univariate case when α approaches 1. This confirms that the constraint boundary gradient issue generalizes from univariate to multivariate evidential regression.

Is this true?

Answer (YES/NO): YES